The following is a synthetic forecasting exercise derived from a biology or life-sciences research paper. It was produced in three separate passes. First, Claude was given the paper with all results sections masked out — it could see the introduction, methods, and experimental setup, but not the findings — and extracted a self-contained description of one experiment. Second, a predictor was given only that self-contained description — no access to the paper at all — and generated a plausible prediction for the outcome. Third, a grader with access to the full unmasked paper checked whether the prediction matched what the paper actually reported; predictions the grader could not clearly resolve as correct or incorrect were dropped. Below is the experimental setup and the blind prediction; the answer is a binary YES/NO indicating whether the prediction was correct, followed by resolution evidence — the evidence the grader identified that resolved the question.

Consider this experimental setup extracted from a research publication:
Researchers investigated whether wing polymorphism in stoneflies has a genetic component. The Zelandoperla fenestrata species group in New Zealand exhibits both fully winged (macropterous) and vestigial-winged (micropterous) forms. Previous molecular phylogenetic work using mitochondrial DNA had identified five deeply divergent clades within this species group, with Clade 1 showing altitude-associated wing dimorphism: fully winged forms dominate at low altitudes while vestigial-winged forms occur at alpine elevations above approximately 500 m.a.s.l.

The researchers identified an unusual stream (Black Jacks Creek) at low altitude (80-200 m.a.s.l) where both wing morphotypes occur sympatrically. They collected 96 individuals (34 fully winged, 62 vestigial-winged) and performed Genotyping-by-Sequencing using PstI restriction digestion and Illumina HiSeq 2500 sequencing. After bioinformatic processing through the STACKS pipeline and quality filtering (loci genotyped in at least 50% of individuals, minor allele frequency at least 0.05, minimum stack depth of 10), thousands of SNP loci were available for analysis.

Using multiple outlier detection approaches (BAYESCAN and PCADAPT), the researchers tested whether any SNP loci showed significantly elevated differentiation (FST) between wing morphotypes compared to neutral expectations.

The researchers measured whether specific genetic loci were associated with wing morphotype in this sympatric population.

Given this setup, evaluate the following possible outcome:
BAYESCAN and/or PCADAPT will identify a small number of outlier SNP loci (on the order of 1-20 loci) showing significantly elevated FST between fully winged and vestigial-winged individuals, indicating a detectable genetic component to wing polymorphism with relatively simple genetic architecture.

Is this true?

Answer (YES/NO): YES